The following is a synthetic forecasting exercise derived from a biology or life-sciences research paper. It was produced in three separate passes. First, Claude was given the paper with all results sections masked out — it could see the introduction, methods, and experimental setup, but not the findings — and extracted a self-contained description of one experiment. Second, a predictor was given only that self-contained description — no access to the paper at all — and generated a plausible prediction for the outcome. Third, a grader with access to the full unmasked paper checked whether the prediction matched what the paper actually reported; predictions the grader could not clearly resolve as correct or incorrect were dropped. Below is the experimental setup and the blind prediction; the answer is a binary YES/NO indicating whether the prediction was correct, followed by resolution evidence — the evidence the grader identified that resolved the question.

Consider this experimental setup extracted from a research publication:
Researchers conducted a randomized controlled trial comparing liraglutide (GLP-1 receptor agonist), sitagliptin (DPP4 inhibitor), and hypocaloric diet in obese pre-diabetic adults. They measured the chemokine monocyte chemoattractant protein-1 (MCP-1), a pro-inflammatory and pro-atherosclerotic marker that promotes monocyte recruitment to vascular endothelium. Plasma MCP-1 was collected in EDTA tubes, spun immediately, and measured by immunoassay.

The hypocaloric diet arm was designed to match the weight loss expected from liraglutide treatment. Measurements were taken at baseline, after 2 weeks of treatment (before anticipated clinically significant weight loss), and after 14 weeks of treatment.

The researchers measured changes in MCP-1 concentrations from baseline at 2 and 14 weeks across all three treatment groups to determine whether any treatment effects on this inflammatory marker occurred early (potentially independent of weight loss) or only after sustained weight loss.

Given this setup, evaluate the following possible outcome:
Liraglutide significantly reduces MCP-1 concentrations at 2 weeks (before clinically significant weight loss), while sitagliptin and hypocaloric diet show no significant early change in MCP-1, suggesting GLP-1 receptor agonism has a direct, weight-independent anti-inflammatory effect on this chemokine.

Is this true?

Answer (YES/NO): YES